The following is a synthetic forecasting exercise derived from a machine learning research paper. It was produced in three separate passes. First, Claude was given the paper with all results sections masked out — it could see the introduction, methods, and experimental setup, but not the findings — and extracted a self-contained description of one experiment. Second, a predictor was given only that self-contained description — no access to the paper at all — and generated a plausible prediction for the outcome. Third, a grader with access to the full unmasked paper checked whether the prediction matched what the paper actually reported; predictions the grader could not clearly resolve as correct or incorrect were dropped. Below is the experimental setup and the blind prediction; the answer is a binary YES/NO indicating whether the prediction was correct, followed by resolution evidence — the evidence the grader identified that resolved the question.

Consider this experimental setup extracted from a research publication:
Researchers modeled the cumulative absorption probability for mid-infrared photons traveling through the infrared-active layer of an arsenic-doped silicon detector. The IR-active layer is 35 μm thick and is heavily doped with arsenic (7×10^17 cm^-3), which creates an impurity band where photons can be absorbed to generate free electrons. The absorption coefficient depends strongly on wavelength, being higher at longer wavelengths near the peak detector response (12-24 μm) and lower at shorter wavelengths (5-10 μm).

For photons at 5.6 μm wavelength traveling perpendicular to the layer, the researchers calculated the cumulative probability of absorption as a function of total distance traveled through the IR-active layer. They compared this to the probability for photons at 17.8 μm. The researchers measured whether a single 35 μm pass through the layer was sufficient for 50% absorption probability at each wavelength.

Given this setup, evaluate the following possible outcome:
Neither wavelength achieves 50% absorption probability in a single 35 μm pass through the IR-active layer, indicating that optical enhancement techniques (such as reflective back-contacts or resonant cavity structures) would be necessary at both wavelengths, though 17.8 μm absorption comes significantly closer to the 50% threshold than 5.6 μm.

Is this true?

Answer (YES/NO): NO